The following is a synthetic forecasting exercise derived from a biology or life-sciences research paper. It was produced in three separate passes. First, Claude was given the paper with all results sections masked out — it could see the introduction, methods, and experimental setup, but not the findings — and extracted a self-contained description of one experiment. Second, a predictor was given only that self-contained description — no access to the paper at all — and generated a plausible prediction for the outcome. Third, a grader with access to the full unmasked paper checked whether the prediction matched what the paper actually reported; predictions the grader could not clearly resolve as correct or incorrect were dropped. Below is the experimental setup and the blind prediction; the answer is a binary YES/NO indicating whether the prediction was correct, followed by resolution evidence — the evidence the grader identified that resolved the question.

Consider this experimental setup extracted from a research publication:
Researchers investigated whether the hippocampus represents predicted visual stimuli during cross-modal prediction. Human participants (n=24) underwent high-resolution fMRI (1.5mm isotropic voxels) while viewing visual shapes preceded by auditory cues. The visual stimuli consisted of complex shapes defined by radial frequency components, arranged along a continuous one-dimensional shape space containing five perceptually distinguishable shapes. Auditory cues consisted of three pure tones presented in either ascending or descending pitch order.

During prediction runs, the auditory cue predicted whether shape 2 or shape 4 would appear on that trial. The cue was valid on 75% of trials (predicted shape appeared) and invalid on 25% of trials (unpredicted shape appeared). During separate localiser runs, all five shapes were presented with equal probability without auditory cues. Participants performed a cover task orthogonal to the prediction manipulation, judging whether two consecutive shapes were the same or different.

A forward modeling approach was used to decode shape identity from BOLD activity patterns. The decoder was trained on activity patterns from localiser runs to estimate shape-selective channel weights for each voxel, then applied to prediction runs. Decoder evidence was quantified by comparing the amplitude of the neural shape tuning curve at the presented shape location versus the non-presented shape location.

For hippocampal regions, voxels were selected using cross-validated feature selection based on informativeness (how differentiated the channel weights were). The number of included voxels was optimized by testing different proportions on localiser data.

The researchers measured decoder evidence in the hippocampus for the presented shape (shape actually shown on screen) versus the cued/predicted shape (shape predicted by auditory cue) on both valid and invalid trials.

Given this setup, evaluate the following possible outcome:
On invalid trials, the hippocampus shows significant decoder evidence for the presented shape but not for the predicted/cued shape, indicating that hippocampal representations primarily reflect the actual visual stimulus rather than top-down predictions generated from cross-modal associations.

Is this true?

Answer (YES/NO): NO